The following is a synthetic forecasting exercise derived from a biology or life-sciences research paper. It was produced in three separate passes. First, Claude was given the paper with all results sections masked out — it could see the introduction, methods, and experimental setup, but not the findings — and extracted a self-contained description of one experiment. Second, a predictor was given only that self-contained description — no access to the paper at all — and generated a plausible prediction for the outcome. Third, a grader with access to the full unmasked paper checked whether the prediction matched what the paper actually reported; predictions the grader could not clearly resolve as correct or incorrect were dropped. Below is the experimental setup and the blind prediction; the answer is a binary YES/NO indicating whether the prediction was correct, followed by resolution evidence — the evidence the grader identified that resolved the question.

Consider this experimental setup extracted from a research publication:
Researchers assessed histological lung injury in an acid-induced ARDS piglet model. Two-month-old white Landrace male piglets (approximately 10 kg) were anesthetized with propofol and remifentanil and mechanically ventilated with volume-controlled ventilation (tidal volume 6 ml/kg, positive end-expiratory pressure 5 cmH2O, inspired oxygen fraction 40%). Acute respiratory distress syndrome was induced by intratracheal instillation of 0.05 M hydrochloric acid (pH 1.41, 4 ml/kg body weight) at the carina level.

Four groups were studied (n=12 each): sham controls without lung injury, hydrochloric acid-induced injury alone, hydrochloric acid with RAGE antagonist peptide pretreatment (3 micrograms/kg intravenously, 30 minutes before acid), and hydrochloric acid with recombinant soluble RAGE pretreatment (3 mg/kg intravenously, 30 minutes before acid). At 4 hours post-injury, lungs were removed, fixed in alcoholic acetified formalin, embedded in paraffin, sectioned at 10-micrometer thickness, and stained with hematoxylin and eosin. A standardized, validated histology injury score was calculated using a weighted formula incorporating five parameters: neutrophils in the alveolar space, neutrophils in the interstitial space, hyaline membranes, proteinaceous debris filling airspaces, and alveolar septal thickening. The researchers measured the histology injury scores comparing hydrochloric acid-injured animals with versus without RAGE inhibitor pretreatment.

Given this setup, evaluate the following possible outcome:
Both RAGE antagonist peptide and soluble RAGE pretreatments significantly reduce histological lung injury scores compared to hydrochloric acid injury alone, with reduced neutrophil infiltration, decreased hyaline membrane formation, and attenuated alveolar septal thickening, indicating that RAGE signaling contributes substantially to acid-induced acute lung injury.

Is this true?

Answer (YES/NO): NO